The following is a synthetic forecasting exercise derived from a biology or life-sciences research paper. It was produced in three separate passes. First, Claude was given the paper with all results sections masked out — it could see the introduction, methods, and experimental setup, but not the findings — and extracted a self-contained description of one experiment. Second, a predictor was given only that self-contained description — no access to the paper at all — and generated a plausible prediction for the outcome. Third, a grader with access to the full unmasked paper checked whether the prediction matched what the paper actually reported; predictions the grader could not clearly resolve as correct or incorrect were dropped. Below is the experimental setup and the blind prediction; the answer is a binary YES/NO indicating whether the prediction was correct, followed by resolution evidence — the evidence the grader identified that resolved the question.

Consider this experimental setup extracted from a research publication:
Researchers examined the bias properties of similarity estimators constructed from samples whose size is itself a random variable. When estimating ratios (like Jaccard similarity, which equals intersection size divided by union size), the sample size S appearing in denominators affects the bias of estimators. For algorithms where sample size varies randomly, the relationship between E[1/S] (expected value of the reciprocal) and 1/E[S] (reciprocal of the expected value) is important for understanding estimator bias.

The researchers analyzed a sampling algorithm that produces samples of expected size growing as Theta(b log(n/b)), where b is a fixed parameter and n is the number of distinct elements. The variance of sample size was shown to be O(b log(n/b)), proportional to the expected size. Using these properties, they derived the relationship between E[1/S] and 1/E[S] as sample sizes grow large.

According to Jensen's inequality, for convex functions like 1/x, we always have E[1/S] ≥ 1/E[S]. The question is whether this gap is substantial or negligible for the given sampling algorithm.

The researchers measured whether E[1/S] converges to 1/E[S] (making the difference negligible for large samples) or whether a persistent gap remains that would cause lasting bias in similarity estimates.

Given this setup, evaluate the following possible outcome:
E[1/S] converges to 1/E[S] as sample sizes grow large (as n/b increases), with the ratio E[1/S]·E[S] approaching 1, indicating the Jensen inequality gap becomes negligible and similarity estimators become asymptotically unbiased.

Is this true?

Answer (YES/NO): YES